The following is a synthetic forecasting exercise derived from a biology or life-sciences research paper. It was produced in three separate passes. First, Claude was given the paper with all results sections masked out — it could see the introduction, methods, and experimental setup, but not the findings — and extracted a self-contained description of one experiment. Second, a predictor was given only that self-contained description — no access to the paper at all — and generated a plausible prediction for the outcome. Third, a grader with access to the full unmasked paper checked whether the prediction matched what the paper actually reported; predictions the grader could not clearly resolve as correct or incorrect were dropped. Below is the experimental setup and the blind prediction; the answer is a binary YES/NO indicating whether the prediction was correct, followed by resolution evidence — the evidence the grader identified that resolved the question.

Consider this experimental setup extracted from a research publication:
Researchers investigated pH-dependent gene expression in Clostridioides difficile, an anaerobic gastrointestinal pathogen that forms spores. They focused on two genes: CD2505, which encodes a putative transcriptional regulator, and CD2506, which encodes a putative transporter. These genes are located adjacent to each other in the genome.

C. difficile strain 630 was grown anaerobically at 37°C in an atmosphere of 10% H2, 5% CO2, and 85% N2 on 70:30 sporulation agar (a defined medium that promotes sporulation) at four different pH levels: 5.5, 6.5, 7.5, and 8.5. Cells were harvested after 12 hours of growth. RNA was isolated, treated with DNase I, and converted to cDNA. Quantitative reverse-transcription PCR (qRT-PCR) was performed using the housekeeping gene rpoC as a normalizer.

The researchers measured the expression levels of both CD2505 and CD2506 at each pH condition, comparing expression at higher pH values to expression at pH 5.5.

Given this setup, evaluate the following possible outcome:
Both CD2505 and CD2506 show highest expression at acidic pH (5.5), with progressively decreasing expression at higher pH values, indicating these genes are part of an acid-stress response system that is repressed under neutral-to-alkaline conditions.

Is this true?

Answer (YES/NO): NO